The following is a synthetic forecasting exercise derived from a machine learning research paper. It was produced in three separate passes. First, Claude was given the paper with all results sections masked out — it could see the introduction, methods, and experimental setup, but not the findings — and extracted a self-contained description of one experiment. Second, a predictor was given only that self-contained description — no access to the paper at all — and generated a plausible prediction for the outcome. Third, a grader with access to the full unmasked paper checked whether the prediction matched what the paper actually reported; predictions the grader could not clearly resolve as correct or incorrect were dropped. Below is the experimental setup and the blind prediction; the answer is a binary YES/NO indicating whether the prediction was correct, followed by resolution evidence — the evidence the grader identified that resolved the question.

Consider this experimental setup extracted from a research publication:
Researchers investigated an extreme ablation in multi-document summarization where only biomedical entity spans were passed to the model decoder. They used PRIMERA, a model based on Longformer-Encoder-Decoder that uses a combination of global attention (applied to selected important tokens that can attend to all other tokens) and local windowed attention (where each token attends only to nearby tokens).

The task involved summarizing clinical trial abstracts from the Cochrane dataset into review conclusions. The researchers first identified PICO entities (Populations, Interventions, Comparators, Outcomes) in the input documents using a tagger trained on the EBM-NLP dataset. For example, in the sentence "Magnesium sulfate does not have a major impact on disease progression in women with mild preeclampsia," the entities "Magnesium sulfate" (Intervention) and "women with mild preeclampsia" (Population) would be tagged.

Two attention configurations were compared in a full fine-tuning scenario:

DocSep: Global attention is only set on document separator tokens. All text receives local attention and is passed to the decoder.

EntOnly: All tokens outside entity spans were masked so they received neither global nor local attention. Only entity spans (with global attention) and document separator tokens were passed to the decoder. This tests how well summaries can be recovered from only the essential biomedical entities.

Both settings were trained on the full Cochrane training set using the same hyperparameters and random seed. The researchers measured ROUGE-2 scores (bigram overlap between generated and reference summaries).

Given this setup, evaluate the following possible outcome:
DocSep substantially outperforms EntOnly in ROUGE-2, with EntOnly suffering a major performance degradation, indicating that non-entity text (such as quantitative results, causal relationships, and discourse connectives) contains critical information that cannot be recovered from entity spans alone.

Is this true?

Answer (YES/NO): NO